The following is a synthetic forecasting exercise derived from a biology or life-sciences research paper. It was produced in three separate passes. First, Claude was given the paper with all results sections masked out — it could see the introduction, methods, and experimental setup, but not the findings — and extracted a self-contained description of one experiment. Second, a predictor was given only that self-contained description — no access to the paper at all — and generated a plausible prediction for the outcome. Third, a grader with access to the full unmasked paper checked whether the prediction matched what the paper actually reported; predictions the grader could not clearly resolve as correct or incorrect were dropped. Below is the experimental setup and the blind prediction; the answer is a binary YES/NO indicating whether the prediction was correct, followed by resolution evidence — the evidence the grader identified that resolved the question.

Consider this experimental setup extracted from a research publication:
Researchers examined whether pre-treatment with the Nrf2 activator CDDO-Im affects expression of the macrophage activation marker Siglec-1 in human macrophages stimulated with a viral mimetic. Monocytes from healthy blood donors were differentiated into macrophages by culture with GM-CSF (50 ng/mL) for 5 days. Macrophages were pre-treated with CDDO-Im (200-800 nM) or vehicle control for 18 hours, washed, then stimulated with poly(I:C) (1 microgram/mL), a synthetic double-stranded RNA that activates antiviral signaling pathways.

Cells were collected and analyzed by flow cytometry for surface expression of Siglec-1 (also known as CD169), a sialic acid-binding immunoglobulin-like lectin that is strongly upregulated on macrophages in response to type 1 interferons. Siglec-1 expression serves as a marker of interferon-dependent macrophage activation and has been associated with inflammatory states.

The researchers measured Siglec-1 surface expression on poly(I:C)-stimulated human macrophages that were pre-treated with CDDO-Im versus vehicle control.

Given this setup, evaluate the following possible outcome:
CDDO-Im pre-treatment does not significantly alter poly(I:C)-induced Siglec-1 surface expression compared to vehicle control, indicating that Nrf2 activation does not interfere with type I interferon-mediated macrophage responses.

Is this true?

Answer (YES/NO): NO